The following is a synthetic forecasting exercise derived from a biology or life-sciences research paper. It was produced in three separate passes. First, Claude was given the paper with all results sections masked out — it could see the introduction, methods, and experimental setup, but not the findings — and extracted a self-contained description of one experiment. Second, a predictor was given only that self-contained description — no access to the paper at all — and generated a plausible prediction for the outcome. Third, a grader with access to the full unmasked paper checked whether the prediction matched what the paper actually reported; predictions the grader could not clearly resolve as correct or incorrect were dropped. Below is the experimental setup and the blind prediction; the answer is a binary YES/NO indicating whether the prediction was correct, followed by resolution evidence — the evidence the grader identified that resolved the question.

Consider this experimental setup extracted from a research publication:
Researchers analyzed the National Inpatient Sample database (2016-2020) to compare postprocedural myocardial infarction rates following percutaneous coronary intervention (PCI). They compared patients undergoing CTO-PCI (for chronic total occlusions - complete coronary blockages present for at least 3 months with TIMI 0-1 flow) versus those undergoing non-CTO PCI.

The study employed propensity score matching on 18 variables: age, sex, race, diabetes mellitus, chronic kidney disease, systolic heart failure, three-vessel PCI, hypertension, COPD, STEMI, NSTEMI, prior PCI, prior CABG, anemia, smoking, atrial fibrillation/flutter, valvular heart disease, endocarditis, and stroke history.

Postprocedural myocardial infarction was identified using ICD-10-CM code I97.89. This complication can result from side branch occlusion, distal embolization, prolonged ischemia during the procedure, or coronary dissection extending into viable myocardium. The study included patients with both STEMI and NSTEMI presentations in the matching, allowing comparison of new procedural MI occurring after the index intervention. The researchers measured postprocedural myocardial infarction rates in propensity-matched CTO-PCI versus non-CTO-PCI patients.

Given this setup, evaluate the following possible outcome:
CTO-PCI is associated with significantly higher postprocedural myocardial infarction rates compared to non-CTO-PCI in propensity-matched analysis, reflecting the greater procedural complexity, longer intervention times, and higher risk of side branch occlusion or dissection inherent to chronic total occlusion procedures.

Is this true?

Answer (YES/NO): YES